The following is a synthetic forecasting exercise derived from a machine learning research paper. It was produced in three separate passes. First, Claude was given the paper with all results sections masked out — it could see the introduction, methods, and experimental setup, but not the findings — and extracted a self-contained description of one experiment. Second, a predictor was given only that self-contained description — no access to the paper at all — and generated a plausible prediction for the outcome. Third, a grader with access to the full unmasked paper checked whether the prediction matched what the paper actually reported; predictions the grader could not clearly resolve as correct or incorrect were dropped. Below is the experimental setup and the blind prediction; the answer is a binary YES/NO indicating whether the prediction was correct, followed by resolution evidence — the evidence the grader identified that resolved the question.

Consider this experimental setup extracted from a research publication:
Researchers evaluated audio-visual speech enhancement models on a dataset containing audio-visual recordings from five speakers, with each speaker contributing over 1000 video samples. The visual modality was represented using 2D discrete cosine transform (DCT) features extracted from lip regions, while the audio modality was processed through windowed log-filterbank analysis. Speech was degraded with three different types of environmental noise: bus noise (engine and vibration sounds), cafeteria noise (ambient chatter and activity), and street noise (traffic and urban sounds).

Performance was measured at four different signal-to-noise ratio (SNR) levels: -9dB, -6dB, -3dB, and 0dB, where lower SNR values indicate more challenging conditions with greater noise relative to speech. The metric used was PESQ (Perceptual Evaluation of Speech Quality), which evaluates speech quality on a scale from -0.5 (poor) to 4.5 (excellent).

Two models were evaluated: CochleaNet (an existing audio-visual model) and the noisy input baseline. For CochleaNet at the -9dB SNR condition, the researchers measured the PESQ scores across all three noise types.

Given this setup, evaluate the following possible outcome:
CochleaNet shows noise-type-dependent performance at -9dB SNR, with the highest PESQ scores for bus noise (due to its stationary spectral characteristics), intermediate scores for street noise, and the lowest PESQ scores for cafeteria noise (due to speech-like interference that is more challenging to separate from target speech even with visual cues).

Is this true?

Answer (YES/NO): NO